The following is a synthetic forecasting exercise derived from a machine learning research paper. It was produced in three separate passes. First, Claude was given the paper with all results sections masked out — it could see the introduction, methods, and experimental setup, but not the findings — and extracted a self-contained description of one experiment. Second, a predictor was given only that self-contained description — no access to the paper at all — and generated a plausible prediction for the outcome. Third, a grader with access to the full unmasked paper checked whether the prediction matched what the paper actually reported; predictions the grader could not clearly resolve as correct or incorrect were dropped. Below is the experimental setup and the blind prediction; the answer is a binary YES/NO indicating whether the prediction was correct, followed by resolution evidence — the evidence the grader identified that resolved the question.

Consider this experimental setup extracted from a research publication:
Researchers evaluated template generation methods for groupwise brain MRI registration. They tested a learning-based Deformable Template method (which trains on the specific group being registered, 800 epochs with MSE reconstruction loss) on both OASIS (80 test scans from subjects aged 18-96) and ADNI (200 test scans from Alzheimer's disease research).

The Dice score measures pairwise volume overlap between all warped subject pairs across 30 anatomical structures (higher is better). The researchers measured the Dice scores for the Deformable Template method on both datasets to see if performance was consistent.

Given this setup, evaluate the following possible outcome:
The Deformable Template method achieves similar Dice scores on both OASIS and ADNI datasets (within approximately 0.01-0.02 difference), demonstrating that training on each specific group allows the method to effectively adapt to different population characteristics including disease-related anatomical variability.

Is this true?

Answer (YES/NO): YES